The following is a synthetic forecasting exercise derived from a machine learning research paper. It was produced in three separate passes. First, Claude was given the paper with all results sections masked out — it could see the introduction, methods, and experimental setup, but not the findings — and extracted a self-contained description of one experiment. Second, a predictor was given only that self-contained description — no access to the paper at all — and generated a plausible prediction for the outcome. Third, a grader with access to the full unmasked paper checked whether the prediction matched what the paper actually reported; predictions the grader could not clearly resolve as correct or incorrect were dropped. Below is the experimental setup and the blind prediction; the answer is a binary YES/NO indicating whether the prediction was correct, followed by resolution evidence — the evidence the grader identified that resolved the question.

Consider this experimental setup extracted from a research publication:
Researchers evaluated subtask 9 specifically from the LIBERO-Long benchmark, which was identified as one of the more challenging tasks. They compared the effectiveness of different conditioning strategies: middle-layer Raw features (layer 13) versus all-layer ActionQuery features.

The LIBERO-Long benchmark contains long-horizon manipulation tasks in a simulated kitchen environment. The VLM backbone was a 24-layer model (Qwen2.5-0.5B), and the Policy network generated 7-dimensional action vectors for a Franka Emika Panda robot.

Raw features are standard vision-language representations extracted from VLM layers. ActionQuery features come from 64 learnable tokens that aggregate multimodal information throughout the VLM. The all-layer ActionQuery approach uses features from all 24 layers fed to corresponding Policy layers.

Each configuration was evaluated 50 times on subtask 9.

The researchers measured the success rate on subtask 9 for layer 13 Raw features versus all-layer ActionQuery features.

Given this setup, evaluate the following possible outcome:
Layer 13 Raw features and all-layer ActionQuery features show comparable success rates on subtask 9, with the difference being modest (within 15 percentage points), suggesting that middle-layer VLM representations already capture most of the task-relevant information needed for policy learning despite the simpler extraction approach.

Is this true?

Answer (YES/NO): YES